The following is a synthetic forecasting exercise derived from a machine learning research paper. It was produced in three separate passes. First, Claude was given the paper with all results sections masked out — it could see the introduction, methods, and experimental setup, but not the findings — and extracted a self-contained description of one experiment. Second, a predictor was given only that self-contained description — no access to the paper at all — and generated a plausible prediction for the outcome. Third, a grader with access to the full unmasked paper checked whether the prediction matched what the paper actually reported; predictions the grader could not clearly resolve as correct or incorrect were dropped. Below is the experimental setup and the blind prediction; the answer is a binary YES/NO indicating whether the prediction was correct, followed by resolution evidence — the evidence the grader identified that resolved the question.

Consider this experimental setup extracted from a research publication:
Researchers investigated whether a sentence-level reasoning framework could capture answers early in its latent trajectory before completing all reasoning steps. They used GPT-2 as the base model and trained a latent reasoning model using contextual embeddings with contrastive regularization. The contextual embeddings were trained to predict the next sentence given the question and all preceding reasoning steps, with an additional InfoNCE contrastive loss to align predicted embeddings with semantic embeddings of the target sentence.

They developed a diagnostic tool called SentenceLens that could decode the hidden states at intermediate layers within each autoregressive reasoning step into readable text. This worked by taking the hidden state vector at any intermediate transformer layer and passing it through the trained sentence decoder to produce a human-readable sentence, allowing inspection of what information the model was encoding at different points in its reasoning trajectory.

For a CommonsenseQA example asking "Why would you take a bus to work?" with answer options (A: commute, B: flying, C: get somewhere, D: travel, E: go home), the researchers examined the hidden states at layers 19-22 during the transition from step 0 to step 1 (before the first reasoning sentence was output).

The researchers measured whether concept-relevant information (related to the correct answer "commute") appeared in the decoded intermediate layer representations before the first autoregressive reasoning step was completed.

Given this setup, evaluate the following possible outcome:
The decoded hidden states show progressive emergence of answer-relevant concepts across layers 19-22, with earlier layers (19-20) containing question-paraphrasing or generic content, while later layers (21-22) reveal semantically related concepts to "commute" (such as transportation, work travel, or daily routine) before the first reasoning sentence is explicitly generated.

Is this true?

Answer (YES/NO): NO